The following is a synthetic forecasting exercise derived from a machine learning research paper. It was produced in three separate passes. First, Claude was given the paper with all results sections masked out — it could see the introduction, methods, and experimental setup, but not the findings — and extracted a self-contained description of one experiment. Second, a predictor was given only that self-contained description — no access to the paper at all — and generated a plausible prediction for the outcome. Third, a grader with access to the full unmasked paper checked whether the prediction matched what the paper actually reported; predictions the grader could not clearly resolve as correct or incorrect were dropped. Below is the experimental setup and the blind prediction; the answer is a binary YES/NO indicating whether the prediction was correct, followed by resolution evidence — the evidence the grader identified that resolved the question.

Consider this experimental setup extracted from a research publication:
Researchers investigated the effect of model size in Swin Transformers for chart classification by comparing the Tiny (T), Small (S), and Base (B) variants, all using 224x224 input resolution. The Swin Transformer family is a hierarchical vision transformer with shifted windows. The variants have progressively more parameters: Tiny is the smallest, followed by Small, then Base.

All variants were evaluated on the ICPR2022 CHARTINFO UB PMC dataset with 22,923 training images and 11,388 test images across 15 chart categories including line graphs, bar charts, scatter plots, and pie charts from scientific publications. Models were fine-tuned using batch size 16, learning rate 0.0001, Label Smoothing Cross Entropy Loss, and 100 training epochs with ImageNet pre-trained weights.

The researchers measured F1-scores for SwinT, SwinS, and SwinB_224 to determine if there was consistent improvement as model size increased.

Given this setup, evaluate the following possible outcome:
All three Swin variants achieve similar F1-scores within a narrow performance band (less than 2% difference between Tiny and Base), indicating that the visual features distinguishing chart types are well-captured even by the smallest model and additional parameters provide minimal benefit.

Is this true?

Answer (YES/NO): YES